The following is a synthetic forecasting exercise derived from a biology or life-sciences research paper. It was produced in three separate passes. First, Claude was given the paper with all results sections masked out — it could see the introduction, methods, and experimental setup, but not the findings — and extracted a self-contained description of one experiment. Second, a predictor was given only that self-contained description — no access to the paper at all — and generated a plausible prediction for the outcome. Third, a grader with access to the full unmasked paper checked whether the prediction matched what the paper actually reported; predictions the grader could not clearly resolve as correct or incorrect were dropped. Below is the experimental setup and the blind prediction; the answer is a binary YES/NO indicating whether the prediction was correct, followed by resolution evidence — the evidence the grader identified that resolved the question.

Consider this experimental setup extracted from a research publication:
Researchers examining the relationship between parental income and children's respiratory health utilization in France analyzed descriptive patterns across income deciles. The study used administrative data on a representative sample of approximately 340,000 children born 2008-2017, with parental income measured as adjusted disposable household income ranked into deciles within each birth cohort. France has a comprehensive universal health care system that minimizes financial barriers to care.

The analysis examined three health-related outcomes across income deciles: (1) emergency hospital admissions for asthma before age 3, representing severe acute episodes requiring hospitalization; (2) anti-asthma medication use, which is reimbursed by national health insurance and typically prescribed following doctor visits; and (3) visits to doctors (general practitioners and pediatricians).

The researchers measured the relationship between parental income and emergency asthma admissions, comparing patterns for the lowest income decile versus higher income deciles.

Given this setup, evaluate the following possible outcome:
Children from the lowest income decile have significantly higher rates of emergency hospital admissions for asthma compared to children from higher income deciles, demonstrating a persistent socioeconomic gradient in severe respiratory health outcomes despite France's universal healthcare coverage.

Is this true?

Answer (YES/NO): YES